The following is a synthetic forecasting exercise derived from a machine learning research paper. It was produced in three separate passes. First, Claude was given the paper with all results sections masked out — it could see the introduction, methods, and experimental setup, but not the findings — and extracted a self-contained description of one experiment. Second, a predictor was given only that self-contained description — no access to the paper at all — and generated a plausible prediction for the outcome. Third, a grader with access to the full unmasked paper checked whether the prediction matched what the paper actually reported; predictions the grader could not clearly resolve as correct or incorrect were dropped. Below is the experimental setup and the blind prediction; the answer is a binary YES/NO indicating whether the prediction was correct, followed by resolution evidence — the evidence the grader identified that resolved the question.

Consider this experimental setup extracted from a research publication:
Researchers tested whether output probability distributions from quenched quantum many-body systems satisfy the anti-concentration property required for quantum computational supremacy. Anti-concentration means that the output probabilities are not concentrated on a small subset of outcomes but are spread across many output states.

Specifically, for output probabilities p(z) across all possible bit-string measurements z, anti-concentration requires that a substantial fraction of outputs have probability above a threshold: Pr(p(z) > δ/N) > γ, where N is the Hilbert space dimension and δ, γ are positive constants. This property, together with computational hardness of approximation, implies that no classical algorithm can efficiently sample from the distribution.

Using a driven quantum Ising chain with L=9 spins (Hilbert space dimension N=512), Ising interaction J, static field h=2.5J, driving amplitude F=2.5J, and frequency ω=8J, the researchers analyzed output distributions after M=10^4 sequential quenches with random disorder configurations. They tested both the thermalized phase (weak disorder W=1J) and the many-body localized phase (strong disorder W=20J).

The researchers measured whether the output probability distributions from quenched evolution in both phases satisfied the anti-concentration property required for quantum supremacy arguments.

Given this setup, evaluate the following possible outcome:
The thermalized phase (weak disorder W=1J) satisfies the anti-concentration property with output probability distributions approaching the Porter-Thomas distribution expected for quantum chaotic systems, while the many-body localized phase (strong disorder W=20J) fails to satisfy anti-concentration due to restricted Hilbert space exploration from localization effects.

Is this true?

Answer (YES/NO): NO